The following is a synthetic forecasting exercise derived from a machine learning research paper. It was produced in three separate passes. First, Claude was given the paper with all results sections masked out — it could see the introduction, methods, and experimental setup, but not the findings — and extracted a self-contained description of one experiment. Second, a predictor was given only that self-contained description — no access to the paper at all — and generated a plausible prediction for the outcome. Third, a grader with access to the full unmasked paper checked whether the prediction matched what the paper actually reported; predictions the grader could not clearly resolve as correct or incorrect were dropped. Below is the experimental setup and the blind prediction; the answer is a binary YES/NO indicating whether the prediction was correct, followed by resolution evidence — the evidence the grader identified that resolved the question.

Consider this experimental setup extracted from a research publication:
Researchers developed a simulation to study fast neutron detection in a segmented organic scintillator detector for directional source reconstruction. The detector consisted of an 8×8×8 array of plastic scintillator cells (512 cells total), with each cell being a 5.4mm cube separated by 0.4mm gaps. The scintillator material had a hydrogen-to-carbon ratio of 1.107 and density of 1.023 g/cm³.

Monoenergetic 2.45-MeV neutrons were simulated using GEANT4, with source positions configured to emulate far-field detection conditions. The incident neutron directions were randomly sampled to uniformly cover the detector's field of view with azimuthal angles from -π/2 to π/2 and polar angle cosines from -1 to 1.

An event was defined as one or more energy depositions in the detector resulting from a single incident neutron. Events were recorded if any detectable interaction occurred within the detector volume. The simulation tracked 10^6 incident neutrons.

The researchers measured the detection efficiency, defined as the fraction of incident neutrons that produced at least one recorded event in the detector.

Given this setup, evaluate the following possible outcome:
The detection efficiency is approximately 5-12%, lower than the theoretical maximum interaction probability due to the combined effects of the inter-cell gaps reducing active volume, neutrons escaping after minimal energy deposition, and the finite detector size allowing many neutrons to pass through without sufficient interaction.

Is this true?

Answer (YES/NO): NO